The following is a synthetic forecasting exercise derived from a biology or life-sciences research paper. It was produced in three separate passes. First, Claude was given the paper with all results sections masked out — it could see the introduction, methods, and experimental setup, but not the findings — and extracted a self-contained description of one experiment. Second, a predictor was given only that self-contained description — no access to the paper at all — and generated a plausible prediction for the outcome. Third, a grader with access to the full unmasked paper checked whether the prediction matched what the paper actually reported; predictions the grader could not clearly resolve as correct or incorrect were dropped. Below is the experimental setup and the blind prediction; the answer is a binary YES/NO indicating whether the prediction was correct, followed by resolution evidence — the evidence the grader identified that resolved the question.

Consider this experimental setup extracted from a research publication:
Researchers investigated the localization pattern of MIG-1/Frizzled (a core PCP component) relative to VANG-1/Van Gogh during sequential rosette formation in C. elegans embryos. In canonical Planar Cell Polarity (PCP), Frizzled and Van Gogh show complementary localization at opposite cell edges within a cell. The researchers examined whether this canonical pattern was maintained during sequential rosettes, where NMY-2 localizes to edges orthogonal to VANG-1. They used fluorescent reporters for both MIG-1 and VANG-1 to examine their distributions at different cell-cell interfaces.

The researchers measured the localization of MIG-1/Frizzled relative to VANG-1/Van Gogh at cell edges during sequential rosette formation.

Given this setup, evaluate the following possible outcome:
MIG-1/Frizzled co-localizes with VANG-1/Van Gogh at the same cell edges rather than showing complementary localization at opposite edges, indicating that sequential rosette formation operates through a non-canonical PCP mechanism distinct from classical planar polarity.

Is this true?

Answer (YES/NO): NO